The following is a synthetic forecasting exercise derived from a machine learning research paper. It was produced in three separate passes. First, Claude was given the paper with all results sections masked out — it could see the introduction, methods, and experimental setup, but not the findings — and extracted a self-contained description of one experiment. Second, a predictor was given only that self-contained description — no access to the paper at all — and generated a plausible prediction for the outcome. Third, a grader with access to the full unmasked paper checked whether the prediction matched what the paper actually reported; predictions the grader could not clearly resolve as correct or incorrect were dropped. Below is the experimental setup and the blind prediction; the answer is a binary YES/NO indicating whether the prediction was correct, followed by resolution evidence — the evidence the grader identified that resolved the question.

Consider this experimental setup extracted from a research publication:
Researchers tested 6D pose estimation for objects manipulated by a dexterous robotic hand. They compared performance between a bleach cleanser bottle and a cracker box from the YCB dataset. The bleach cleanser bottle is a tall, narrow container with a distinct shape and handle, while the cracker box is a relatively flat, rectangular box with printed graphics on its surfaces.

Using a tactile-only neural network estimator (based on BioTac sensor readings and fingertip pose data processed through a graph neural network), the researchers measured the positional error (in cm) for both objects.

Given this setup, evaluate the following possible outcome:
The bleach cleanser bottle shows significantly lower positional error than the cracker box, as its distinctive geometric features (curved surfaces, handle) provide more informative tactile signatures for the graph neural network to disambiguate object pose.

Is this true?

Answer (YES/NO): YES